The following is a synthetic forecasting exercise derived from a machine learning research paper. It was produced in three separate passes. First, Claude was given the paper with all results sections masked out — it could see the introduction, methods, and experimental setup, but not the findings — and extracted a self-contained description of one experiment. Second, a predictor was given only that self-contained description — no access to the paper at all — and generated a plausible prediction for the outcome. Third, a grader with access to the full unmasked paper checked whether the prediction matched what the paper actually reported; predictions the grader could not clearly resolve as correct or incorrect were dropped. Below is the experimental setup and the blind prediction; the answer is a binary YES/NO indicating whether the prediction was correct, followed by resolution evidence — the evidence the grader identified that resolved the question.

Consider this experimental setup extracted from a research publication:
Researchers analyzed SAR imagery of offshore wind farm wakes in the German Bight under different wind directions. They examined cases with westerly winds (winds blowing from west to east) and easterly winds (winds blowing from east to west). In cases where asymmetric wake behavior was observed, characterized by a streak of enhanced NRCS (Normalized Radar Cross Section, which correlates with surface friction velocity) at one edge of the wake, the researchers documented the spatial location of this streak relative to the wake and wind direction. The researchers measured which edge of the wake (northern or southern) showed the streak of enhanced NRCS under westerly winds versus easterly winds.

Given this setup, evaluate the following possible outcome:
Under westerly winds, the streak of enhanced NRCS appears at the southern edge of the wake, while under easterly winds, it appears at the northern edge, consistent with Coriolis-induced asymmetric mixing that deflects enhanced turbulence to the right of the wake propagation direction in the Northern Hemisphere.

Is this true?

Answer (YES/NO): NO